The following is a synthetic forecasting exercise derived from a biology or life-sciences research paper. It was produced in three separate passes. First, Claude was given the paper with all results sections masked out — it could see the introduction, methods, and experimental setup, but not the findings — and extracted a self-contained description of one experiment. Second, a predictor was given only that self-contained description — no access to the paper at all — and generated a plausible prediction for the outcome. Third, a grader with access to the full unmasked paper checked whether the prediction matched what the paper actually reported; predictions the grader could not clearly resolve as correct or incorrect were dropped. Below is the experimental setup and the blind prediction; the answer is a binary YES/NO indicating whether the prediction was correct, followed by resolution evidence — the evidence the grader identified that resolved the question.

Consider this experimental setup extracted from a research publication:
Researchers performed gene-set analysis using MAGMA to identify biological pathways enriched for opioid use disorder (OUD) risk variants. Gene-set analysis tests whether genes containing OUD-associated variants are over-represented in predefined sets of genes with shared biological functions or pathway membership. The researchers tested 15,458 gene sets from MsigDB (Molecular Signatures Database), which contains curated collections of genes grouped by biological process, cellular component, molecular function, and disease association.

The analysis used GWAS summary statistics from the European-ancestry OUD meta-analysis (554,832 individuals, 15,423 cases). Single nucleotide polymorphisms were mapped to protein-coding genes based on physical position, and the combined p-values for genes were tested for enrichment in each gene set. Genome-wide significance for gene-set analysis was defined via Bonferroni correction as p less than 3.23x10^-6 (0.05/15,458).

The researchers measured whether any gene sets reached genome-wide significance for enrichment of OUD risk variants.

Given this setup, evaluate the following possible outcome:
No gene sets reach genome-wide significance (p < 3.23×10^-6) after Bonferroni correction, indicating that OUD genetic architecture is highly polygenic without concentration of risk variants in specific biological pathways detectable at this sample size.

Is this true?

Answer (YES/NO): NO